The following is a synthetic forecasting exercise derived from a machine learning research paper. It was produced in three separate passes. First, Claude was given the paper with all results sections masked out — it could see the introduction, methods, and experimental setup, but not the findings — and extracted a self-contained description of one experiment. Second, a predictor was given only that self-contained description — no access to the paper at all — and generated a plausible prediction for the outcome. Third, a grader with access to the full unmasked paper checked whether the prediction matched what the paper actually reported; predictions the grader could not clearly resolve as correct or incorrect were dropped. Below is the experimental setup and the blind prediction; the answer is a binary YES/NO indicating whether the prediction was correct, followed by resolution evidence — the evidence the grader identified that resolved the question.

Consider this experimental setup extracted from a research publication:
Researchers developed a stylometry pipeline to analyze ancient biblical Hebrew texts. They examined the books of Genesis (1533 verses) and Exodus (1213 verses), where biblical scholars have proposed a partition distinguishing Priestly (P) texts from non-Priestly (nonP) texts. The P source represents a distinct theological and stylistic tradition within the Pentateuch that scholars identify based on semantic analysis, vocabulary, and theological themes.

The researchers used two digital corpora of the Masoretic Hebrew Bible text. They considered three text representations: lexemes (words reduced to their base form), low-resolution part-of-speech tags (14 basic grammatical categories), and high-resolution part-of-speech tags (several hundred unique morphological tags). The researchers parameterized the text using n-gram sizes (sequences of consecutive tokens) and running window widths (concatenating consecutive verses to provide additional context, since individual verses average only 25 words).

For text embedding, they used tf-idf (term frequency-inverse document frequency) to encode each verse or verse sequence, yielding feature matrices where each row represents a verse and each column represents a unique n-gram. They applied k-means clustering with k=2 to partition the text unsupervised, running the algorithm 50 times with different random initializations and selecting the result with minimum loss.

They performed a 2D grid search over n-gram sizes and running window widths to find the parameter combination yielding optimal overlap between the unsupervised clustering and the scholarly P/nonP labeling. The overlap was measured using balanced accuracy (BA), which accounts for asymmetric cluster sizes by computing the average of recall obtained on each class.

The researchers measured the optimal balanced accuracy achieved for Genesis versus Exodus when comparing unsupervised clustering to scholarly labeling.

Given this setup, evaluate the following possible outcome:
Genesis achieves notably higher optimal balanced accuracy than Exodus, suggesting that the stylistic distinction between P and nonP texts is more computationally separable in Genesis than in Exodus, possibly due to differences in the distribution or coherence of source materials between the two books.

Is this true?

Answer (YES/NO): NO